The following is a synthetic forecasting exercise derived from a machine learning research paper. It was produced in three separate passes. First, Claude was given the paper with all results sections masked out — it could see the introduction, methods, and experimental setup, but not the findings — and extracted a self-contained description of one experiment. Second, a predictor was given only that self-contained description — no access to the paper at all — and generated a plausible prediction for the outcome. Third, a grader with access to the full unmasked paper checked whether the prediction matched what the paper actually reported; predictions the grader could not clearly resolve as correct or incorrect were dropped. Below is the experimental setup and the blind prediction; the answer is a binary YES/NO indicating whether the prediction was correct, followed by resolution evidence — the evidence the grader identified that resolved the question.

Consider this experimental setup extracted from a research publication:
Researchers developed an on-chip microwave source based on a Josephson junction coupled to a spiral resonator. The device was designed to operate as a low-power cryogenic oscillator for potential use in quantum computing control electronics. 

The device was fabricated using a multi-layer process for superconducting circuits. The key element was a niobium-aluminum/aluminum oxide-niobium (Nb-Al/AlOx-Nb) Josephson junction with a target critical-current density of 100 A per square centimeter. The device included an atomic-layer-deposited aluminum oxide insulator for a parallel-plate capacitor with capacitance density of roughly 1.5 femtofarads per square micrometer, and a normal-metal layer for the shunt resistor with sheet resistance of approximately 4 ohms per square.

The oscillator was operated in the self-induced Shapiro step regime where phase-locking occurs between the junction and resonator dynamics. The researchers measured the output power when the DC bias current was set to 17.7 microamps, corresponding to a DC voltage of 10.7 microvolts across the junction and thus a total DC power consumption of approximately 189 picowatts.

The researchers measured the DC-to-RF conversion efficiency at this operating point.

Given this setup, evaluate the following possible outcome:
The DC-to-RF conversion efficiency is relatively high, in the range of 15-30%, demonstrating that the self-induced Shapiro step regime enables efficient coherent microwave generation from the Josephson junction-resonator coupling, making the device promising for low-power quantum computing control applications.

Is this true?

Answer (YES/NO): YES